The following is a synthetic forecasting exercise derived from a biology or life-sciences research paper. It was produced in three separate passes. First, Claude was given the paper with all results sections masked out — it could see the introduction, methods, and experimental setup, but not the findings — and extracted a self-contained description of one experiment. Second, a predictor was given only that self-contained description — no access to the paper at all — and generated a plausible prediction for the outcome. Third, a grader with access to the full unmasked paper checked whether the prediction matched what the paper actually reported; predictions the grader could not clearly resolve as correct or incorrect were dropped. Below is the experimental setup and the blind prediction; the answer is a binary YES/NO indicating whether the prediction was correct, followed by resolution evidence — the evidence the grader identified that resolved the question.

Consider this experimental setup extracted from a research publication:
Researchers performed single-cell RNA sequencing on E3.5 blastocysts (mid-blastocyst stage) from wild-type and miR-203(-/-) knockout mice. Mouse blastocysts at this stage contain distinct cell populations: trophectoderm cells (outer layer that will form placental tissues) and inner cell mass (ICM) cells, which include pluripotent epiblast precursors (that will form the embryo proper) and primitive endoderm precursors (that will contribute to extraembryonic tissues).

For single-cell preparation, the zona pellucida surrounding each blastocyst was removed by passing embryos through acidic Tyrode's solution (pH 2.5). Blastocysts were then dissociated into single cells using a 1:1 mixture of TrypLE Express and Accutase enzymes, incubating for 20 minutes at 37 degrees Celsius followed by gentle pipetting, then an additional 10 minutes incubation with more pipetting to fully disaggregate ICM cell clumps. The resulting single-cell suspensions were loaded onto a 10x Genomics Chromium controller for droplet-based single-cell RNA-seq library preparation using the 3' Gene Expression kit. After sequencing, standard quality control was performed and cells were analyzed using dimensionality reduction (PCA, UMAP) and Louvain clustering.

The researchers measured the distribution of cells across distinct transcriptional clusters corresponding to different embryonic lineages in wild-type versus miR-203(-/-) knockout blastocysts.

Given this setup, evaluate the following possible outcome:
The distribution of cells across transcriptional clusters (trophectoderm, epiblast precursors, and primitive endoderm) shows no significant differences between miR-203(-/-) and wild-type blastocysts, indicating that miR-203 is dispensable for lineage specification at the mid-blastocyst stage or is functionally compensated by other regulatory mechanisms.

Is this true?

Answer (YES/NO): NO